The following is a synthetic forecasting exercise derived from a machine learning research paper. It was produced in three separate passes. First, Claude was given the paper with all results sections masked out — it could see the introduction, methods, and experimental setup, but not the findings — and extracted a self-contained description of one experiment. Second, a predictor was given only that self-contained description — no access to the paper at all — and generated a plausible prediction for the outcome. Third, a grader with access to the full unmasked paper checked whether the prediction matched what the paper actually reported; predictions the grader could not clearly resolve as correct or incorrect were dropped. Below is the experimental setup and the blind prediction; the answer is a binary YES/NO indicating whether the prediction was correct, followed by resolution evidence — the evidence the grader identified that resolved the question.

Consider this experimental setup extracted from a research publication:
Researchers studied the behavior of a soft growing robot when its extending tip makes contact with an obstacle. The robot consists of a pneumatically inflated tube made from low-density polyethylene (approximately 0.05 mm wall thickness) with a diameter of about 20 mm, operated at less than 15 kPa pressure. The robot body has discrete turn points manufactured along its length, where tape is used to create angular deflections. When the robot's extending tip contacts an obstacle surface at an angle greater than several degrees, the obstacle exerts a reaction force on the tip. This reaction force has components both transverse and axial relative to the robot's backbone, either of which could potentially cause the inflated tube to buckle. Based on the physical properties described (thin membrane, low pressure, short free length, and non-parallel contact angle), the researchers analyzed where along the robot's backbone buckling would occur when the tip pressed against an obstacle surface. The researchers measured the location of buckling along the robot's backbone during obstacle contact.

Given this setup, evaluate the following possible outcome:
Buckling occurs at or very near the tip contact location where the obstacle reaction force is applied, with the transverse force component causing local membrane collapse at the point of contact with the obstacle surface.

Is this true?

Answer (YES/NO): NO